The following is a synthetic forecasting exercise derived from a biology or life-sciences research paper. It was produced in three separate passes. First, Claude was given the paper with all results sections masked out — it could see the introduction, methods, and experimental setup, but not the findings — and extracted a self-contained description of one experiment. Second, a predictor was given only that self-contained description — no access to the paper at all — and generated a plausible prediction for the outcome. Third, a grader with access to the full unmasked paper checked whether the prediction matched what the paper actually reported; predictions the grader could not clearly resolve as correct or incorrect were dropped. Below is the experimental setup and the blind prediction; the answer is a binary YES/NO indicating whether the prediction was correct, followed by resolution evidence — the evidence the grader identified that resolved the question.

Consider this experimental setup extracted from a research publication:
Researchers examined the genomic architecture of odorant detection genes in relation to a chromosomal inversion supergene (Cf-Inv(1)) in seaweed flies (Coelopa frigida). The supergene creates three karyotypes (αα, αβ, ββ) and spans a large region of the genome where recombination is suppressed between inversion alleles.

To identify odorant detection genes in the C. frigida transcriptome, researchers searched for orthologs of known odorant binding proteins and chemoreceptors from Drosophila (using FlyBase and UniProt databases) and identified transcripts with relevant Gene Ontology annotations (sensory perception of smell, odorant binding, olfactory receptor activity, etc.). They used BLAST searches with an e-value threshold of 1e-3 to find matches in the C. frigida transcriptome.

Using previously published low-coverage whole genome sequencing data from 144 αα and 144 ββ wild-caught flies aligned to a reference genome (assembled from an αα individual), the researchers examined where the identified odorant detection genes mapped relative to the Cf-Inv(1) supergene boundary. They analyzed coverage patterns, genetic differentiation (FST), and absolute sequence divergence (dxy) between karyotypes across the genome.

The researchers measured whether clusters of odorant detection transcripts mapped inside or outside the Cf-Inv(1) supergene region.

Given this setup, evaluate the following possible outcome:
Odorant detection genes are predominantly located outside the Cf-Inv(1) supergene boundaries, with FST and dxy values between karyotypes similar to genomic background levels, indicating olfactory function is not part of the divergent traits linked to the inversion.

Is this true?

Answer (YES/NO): NO